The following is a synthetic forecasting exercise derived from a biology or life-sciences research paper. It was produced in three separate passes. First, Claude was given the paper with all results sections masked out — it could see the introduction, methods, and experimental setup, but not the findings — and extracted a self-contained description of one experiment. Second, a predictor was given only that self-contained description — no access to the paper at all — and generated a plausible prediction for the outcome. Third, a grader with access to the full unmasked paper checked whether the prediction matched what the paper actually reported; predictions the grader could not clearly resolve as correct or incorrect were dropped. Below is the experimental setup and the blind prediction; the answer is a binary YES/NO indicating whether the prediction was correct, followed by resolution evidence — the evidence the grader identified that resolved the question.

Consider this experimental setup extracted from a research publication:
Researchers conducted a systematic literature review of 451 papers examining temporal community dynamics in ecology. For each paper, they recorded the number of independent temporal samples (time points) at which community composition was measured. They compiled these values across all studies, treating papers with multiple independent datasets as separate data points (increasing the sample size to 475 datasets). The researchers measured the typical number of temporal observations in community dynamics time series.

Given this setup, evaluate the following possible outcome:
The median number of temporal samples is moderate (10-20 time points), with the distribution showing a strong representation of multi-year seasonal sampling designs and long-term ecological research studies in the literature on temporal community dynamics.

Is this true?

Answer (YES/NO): NO